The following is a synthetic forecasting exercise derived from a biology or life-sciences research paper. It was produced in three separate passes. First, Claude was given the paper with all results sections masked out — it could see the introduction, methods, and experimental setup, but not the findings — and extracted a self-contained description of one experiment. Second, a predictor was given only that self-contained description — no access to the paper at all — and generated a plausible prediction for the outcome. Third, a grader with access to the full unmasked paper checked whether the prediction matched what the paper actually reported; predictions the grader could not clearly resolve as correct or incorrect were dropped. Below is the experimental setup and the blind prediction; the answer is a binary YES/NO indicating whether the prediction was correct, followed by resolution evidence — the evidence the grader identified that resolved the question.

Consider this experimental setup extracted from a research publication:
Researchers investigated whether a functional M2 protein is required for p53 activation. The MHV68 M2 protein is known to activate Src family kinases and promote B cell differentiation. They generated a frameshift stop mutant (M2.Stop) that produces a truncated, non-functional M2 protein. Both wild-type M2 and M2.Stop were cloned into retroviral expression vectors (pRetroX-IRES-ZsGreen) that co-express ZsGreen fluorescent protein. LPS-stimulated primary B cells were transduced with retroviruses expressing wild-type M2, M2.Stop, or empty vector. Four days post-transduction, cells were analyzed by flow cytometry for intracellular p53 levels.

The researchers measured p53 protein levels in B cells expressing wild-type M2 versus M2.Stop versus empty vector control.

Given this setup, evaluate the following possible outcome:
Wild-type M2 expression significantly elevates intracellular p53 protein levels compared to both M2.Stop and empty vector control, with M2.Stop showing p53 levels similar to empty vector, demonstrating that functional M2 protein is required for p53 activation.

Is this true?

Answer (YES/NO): YES